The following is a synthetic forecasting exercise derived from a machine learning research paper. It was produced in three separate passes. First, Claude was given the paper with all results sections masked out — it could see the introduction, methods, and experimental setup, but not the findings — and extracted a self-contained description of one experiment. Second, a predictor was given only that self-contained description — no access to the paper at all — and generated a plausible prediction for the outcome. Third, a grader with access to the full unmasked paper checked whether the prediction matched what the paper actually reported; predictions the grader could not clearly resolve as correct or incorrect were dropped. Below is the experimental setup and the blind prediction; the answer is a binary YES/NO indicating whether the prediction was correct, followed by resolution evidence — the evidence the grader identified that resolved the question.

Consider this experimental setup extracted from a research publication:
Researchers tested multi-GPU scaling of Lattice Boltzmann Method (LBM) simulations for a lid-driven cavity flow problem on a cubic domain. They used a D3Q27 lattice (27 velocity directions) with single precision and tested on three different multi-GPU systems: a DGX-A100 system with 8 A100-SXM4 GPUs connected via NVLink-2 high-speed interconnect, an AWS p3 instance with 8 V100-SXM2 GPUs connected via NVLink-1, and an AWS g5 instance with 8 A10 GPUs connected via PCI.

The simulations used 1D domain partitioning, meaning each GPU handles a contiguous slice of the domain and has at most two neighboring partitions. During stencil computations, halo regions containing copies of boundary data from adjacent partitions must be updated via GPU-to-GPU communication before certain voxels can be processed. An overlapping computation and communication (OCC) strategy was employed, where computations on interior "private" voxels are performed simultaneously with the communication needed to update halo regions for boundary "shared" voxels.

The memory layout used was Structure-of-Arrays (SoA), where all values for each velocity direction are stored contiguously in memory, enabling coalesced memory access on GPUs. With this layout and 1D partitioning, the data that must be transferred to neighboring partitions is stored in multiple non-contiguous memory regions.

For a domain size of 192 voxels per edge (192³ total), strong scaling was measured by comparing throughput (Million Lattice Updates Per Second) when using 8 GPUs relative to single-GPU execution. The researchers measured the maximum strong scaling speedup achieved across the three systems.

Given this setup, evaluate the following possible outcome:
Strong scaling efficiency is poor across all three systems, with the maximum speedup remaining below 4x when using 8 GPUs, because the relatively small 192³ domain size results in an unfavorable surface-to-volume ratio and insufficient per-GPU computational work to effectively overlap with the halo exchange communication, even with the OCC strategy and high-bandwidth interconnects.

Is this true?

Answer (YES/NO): YES